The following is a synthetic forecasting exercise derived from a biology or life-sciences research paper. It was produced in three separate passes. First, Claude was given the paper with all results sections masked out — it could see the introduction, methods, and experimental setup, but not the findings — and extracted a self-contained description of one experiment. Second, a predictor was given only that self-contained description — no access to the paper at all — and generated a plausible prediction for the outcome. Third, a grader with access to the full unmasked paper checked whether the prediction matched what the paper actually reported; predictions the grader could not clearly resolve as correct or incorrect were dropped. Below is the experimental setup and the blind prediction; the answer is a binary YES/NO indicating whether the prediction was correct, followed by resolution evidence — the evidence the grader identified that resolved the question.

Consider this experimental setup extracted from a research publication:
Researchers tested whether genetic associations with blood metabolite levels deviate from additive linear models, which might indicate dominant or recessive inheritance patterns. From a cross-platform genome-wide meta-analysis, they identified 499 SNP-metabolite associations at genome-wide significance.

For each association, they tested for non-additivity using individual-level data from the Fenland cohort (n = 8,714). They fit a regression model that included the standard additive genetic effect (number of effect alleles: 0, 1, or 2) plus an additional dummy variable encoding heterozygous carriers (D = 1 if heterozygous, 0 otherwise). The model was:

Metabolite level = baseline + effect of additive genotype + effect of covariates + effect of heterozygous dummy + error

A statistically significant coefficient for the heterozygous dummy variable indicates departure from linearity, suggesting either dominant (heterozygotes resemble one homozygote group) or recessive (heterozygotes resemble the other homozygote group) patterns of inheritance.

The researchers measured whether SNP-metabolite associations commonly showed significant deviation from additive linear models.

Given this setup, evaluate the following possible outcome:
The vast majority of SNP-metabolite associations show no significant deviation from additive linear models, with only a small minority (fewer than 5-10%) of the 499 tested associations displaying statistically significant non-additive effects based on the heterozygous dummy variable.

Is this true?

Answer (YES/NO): YES